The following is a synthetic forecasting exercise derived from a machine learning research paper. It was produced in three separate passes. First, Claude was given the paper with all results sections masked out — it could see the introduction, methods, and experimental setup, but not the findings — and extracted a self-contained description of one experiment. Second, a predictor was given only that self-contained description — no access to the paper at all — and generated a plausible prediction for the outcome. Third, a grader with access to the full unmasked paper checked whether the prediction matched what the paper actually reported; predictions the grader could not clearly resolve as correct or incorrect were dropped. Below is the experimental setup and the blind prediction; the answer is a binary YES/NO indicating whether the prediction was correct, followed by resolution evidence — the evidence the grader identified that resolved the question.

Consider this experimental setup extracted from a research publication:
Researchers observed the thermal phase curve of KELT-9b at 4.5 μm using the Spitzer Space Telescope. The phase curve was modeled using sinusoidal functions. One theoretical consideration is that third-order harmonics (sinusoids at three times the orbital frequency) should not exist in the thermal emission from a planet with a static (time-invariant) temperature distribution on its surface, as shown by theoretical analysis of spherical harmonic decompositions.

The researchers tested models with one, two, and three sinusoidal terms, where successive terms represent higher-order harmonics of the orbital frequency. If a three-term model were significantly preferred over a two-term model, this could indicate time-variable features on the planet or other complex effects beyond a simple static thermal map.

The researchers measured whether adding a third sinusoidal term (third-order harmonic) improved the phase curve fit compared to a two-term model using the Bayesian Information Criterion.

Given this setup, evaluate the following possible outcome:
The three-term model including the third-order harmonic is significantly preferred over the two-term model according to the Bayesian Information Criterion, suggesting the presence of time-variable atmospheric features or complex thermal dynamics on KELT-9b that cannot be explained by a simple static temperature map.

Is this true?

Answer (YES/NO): NO